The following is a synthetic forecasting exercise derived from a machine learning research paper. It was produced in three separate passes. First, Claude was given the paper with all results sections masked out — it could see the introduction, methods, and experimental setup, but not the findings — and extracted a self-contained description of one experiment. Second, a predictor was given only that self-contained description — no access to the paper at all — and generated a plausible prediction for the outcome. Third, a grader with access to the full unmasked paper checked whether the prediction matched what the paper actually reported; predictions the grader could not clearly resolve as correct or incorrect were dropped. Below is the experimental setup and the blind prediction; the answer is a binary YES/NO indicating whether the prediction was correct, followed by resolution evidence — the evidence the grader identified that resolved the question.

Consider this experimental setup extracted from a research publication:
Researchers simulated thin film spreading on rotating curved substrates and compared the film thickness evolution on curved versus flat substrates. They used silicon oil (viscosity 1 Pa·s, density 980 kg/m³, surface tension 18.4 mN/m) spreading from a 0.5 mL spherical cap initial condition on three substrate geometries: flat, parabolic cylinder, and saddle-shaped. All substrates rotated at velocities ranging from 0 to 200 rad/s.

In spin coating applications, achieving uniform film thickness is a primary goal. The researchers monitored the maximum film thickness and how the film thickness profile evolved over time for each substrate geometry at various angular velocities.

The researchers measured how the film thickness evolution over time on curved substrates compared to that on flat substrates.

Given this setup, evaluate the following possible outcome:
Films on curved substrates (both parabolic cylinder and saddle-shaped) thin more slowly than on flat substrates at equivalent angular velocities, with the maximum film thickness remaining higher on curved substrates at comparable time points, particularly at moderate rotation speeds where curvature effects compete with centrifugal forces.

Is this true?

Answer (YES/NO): NO